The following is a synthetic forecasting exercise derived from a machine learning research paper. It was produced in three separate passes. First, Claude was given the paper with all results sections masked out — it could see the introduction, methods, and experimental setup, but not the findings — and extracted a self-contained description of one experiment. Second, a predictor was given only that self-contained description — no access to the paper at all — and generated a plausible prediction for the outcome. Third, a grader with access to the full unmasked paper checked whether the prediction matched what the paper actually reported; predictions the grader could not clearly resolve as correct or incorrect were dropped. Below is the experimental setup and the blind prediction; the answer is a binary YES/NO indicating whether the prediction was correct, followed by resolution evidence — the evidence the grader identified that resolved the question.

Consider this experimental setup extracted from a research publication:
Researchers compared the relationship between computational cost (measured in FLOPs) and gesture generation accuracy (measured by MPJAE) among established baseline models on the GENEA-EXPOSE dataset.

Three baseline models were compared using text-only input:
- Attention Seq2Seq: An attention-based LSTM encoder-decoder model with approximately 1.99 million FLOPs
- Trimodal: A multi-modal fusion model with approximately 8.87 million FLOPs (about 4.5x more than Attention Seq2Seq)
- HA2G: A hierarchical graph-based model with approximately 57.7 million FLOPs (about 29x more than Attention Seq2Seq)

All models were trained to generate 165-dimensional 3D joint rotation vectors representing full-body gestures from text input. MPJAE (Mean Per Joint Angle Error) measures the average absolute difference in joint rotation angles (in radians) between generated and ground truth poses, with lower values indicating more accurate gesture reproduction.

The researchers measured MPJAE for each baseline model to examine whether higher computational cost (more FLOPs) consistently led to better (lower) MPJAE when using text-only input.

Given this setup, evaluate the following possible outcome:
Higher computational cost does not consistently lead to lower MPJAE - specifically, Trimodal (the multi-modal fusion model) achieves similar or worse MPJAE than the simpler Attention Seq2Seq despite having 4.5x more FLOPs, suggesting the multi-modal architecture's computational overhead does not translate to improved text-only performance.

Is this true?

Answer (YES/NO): YES